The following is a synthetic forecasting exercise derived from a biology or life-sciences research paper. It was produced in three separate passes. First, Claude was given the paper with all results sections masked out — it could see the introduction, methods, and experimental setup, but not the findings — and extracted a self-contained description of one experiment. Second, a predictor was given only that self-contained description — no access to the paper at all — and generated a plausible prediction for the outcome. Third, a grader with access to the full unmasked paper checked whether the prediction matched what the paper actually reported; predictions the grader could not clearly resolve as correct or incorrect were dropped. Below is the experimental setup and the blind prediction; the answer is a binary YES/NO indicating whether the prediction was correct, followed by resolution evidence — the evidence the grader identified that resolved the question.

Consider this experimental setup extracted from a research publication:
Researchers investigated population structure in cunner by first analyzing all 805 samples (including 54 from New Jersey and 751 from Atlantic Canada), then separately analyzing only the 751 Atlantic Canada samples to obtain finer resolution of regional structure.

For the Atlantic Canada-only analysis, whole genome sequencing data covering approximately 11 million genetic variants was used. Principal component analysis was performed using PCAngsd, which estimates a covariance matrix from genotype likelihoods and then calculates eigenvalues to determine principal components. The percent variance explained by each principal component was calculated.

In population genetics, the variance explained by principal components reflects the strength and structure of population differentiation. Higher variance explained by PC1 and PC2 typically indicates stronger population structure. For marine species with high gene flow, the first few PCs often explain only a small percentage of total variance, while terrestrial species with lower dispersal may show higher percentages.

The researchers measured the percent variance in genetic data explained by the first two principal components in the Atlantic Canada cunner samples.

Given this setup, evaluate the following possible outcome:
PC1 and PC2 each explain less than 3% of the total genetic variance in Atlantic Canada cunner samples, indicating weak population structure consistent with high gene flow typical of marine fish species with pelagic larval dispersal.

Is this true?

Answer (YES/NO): YES